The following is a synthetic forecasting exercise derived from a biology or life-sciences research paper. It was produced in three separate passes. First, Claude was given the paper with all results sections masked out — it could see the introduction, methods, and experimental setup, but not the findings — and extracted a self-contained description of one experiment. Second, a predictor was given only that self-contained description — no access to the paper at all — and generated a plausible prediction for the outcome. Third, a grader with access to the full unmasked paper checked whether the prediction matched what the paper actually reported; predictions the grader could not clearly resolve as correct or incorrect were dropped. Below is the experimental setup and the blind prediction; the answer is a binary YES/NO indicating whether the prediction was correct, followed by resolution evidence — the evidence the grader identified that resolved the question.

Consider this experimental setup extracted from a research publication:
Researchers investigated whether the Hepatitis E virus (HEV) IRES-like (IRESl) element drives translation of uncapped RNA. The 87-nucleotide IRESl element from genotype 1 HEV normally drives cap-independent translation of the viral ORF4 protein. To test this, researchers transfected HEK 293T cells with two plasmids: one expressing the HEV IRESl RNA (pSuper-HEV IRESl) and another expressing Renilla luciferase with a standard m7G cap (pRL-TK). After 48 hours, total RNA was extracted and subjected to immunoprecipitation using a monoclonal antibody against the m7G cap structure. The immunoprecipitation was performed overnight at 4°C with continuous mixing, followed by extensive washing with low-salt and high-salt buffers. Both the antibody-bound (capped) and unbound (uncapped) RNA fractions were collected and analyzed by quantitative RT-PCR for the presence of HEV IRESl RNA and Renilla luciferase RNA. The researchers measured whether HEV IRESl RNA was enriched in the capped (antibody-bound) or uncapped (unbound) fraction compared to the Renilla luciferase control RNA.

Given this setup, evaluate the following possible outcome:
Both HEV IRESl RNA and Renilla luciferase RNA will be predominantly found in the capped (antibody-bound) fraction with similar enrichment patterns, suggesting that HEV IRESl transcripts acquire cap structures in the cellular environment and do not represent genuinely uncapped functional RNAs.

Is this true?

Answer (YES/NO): NO